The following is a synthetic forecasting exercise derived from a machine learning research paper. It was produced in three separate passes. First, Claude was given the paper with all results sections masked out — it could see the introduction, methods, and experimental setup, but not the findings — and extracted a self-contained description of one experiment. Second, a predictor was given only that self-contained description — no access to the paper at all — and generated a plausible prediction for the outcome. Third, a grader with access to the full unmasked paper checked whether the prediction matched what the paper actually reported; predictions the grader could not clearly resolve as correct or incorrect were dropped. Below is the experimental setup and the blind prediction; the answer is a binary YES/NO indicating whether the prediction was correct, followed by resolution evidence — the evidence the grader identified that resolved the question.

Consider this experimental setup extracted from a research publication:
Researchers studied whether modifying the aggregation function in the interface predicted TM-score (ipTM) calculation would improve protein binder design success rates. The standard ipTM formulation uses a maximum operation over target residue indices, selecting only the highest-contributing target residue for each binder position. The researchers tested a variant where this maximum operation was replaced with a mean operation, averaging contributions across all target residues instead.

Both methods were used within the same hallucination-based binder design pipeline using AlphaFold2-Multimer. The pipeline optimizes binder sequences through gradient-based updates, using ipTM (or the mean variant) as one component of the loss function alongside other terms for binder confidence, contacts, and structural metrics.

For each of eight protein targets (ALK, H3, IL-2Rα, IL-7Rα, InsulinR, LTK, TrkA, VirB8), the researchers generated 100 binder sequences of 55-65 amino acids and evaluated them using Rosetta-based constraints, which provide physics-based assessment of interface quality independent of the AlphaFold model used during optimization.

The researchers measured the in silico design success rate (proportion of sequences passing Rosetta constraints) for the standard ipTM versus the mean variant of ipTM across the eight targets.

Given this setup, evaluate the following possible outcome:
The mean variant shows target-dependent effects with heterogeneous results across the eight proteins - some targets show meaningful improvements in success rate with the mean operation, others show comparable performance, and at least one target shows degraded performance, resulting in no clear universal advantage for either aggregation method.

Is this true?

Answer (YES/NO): YES